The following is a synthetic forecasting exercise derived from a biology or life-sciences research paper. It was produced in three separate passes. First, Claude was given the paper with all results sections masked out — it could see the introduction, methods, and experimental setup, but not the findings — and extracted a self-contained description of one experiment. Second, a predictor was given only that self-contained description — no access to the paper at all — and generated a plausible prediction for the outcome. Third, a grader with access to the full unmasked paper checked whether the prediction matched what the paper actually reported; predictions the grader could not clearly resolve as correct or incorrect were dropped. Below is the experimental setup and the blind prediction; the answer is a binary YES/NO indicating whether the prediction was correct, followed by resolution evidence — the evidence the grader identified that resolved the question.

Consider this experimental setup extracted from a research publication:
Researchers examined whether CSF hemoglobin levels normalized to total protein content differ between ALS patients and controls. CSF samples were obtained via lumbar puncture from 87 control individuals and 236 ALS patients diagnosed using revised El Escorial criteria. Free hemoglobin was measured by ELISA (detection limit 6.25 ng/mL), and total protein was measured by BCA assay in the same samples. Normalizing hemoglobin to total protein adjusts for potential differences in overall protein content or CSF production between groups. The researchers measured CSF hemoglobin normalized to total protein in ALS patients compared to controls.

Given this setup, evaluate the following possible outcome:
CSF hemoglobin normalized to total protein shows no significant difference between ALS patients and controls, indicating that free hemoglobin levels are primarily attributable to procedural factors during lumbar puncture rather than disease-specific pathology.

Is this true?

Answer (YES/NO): NO